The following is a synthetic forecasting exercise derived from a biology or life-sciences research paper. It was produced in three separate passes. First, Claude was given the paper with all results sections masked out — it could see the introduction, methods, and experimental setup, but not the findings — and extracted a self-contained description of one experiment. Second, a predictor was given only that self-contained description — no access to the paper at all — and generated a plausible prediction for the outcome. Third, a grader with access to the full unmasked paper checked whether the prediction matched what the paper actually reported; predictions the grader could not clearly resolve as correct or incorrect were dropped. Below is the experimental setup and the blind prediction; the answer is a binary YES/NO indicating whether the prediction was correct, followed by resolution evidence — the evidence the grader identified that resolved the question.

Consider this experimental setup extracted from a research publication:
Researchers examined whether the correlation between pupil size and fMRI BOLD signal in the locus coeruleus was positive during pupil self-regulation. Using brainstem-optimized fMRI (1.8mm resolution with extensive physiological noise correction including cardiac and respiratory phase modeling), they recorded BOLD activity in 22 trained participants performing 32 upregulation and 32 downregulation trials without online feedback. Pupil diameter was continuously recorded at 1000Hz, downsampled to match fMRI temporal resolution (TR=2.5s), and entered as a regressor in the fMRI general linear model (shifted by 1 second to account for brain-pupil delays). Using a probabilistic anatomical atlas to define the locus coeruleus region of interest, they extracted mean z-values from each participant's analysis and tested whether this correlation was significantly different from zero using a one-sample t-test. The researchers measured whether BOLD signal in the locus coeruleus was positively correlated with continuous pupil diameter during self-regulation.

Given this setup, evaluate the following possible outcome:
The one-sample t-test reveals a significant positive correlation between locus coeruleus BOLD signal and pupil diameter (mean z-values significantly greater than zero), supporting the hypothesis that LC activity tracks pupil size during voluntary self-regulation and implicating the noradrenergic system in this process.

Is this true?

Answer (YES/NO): YES